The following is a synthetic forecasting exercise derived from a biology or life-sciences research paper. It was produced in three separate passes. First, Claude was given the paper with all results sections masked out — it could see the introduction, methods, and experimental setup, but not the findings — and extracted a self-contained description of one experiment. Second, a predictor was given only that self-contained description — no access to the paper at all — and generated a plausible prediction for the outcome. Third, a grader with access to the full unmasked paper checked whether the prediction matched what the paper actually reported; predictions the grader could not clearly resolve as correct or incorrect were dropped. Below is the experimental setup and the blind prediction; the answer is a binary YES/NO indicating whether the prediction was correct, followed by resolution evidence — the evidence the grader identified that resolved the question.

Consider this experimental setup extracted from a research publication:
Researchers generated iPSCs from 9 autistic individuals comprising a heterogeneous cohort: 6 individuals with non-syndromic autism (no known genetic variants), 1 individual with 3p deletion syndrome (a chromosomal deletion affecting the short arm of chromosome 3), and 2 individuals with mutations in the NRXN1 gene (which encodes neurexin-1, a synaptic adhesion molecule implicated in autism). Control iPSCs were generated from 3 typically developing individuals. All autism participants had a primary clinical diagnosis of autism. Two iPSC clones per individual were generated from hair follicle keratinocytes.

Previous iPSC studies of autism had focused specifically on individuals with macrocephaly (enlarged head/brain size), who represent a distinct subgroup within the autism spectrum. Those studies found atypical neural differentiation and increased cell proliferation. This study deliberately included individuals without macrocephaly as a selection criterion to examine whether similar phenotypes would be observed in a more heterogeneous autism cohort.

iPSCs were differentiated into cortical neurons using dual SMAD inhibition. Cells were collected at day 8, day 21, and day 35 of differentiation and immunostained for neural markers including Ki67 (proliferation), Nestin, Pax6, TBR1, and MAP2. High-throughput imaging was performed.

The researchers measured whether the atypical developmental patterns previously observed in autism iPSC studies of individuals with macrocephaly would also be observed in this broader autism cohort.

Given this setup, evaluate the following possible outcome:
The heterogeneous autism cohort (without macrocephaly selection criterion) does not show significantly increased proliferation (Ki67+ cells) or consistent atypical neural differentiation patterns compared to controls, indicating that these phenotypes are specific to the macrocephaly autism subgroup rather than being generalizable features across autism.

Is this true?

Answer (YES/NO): NO